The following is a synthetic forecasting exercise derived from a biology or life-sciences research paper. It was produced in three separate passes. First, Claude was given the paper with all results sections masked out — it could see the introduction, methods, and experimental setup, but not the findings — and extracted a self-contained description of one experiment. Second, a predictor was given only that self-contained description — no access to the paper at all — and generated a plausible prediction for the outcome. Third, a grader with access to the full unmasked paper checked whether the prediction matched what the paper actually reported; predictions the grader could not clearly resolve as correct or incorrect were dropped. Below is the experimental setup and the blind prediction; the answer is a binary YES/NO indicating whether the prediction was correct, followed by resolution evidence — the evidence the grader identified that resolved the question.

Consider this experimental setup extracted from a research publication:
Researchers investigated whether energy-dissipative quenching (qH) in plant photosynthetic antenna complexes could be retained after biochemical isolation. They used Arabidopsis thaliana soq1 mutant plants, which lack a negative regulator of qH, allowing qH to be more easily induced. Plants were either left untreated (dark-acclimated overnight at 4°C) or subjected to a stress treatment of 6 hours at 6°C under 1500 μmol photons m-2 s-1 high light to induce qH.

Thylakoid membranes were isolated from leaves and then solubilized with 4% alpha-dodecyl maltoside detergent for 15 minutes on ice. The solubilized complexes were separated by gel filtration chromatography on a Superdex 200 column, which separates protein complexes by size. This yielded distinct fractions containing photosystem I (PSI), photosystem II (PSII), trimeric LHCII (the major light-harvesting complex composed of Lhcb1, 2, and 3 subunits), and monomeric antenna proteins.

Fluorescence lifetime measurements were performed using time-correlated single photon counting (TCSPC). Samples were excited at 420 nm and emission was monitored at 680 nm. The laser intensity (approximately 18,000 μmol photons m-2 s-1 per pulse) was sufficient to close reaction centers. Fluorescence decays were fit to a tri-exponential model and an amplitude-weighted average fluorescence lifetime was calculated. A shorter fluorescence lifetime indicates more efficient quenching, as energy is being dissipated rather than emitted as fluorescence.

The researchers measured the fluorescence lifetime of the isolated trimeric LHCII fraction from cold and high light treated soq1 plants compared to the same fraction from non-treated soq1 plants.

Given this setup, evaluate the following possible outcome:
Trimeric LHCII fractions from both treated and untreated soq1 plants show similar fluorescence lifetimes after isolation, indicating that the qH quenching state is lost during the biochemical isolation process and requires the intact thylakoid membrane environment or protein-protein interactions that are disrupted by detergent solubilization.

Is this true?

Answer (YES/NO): NO